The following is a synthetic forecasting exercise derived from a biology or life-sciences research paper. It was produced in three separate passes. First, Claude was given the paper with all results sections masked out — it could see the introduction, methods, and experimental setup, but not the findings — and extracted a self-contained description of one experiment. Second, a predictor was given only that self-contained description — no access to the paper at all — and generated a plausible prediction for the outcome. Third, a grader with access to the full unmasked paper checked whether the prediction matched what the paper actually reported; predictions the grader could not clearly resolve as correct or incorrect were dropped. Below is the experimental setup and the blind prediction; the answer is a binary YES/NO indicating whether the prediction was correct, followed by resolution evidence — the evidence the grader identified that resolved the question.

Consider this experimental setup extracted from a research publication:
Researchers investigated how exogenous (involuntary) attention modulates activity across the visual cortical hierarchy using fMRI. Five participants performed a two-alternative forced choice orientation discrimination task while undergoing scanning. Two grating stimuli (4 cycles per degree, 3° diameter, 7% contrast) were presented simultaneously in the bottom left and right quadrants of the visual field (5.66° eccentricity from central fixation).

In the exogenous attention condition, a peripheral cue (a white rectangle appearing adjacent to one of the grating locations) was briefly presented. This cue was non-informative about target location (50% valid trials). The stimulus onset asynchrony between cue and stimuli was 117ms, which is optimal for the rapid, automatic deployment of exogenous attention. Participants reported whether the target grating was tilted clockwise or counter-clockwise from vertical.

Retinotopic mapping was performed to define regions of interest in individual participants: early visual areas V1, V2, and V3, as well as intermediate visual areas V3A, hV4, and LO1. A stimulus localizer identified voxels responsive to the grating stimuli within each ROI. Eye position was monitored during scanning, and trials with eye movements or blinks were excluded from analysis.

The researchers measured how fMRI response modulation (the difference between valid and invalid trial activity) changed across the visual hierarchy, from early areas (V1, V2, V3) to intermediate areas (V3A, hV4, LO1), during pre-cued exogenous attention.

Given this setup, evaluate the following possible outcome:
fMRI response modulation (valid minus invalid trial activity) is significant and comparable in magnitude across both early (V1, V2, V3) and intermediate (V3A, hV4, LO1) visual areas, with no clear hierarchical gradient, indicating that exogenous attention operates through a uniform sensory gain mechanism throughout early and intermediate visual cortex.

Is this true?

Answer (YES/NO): NO